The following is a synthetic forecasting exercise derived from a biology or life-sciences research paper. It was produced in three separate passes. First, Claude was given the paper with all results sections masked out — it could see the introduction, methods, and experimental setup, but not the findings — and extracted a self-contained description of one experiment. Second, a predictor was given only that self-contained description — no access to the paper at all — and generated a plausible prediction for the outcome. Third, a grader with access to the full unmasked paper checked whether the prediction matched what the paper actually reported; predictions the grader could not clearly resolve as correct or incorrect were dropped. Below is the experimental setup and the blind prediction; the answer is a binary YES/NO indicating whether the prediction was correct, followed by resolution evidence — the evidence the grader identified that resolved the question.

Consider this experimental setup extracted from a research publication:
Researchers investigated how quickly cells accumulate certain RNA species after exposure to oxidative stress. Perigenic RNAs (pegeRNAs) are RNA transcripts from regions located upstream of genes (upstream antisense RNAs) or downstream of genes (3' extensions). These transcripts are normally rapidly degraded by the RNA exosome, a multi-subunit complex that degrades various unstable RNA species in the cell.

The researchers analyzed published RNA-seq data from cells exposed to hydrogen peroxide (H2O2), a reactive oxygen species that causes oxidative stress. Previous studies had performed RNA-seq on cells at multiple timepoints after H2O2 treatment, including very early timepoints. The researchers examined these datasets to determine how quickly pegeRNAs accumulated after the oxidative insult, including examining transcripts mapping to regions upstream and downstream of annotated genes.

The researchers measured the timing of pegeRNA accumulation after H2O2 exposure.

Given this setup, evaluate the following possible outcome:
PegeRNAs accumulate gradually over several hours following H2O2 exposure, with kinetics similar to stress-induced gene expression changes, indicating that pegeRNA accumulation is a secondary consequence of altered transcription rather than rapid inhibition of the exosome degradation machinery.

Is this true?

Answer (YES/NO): NO